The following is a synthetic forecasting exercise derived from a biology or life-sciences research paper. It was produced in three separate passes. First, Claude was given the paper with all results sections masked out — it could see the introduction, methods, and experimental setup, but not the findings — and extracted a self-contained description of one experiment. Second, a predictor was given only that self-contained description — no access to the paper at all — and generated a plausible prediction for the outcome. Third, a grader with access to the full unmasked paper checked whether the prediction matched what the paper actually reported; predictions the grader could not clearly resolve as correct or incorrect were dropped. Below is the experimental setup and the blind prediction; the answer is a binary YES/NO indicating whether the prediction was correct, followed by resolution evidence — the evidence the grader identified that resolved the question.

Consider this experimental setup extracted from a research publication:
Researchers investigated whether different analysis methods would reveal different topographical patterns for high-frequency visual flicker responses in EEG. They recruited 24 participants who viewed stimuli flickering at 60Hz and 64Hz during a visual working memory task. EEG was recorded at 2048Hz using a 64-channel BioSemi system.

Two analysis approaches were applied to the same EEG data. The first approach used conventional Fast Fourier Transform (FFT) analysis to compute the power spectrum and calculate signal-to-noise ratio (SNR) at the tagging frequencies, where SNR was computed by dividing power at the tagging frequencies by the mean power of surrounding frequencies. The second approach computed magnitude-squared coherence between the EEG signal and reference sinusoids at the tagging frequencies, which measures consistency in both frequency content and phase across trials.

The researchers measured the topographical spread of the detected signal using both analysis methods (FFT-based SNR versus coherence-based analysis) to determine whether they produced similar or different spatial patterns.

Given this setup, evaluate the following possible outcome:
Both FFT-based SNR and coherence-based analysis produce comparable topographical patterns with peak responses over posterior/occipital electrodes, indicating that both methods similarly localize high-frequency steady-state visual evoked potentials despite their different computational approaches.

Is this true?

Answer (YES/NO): NO